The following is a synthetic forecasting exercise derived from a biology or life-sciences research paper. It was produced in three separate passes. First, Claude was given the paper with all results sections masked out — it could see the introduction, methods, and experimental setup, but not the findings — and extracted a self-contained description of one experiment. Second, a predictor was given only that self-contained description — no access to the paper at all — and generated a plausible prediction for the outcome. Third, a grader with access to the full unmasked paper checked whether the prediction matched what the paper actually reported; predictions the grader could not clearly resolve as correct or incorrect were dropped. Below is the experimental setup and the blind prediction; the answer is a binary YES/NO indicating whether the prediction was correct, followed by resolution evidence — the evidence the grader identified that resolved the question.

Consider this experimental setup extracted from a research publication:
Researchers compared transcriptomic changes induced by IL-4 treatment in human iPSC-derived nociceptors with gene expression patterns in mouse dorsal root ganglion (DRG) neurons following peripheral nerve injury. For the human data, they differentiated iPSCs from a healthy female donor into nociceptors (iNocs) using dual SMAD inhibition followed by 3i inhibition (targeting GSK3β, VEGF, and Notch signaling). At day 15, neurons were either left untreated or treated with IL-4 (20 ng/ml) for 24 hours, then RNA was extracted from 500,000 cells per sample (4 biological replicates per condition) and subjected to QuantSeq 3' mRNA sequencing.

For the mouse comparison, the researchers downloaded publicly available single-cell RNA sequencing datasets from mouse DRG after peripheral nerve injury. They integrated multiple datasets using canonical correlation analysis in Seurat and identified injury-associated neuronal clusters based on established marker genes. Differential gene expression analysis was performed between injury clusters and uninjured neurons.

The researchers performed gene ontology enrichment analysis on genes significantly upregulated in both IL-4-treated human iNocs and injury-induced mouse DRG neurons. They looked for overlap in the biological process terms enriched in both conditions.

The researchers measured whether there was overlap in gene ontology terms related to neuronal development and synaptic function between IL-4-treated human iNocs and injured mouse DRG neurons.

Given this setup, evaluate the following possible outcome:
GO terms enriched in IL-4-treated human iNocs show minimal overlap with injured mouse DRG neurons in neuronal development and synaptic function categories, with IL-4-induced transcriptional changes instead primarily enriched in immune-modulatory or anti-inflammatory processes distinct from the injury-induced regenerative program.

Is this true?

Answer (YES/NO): NO